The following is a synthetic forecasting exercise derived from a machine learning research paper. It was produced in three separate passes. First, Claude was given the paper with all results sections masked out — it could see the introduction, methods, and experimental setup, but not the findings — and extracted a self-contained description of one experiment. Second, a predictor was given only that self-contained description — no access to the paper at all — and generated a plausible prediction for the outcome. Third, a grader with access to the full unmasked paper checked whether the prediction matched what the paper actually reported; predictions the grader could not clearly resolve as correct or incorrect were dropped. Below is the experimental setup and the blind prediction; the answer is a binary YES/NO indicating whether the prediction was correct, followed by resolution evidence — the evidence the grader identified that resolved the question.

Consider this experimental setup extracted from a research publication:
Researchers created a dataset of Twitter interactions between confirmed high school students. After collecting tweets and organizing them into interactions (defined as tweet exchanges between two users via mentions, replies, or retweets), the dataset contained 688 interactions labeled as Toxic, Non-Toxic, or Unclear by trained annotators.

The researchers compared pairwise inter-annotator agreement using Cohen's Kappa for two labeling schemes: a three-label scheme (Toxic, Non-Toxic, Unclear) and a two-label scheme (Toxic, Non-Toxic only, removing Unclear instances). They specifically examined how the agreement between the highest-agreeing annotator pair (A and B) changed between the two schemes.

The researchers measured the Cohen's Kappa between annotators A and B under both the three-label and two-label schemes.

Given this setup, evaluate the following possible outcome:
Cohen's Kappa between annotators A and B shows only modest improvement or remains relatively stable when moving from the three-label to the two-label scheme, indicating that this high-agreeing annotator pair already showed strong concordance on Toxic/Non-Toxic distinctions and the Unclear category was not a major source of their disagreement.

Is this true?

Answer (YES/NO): YES